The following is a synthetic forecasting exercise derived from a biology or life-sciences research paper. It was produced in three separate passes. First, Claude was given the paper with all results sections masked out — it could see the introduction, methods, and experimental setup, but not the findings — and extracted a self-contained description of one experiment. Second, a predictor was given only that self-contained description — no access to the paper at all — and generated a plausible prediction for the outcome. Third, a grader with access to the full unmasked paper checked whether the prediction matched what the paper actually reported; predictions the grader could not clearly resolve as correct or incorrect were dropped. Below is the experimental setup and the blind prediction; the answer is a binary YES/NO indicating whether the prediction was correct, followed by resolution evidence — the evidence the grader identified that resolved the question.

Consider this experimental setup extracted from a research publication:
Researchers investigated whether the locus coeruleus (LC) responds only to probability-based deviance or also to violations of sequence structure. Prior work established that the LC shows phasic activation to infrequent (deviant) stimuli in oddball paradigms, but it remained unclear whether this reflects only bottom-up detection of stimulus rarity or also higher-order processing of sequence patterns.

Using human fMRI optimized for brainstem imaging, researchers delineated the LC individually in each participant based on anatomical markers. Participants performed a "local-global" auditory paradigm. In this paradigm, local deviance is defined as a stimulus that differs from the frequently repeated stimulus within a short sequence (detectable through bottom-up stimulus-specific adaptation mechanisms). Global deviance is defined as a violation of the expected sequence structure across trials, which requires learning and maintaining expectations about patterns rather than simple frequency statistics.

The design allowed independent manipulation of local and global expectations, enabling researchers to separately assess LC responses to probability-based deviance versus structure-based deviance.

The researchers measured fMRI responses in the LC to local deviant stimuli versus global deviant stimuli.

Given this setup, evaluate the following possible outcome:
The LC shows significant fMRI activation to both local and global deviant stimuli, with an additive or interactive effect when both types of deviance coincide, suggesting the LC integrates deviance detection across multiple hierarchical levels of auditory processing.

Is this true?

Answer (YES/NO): NO